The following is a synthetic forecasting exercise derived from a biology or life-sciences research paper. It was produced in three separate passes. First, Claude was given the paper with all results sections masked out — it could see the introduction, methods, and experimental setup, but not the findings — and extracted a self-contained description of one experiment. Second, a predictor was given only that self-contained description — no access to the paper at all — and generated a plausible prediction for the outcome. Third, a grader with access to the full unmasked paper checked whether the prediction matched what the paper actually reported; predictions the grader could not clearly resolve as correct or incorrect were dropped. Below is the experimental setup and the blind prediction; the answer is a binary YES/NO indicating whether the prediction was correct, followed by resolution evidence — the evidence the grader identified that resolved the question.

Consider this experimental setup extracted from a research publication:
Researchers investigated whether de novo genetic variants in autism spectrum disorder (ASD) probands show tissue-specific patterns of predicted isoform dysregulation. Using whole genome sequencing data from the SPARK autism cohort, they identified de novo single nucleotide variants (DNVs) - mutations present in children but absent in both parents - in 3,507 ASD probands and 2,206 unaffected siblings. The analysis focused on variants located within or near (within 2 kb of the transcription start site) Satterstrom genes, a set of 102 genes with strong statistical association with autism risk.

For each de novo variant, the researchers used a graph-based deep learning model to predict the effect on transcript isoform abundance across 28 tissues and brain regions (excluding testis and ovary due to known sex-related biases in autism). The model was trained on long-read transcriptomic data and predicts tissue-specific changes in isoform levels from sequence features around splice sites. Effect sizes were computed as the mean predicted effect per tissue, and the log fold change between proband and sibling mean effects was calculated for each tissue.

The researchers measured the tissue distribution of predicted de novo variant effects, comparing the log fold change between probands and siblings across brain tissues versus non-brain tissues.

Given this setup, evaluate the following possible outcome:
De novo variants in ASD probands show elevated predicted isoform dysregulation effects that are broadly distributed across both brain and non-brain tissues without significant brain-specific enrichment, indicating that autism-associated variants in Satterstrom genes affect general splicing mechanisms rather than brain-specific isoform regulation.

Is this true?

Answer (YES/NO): NO